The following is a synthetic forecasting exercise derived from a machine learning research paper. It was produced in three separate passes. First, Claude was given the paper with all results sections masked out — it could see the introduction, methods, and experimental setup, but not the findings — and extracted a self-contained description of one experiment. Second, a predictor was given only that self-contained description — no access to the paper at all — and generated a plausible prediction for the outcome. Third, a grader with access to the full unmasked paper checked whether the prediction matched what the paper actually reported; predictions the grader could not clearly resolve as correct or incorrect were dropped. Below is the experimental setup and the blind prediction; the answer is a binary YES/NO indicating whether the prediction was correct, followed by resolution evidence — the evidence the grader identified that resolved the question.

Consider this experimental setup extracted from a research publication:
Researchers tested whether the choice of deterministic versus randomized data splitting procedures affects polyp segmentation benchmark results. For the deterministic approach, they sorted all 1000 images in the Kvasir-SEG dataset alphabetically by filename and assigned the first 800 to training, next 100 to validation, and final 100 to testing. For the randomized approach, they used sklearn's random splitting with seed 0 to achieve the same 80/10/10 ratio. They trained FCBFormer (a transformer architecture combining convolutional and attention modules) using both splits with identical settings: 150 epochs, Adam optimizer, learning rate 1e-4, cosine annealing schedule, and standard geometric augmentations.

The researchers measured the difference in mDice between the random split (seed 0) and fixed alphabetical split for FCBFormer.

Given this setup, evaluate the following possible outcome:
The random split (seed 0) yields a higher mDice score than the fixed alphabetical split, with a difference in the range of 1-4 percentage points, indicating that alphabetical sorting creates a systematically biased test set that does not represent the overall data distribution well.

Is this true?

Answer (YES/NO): NO